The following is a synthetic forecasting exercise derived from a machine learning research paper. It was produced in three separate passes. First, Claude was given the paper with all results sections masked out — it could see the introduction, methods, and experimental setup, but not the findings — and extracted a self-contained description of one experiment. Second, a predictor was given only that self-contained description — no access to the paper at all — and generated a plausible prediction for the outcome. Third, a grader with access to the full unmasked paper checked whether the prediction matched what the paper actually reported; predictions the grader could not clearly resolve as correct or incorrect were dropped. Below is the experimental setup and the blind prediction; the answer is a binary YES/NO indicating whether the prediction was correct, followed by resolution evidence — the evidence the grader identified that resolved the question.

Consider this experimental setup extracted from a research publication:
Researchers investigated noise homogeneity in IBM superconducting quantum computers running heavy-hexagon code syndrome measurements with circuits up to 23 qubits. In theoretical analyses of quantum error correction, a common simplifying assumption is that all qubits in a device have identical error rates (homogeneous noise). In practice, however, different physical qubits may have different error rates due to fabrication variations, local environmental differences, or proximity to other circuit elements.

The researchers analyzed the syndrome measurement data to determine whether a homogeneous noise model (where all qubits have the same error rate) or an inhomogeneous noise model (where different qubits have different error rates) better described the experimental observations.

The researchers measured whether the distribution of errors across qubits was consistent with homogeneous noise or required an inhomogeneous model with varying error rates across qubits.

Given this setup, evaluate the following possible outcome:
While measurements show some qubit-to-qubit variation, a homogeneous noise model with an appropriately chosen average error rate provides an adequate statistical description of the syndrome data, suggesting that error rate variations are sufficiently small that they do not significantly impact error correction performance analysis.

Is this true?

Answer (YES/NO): NO